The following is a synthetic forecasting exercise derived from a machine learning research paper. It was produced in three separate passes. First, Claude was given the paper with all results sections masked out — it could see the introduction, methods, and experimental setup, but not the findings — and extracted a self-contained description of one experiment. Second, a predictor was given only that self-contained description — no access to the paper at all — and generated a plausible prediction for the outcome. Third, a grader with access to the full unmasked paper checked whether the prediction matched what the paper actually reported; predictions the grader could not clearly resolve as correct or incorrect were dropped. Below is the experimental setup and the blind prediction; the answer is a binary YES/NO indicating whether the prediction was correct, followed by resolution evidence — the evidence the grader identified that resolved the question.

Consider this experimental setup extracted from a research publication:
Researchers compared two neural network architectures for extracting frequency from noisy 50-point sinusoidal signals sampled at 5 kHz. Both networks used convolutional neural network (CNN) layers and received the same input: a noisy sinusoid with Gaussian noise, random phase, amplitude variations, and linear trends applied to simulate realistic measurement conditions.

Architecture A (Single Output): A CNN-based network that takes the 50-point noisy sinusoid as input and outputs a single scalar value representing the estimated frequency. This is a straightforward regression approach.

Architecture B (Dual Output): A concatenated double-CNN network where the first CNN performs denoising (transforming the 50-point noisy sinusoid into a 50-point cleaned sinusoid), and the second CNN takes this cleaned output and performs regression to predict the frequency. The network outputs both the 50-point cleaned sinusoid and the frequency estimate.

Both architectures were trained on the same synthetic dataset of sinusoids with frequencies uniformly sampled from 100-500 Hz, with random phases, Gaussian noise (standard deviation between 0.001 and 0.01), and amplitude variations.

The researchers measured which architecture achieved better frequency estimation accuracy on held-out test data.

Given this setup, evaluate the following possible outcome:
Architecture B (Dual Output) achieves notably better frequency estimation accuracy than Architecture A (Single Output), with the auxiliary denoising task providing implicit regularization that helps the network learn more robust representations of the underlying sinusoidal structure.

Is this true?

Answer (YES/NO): YES